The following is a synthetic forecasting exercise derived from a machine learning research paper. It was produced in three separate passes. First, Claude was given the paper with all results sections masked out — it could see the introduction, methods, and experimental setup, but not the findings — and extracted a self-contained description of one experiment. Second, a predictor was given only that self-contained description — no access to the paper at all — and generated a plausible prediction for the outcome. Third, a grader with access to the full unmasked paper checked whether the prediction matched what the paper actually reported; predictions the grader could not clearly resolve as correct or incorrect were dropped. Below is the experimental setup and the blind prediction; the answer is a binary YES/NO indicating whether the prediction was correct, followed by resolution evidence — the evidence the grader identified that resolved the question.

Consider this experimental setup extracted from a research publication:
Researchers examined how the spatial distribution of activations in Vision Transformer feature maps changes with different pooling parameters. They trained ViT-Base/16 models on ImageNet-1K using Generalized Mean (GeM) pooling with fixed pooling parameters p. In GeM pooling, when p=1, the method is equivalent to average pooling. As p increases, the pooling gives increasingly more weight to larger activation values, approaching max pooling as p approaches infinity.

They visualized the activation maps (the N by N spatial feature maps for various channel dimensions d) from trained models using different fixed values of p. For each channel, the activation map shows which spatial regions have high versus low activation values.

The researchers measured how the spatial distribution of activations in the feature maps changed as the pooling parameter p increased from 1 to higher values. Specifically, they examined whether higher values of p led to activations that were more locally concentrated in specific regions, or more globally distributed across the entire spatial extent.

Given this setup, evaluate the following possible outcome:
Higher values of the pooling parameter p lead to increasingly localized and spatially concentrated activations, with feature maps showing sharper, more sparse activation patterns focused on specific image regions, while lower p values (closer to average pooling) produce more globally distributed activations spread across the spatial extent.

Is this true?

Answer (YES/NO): YES